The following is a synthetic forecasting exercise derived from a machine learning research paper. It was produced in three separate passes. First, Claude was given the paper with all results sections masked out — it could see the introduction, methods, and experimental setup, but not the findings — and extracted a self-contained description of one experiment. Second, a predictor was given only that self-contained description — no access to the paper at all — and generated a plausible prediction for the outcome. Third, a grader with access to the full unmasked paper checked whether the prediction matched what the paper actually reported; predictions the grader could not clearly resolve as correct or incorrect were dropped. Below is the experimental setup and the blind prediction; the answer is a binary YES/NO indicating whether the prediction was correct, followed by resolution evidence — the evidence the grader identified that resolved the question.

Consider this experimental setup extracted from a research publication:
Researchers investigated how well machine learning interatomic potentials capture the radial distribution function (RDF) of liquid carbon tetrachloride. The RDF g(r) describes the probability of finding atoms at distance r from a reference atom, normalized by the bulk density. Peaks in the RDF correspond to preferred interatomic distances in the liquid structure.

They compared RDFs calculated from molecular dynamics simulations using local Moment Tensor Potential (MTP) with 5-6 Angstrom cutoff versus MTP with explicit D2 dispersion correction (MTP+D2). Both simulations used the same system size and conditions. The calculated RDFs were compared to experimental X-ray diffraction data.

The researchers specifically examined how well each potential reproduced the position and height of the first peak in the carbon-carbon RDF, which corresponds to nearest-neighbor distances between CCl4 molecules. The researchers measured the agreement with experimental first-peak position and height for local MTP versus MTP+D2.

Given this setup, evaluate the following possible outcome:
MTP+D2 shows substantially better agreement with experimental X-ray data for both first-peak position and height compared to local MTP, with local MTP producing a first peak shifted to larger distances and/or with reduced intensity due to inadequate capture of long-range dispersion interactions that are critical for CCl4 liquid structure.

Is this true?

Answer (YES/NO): NO